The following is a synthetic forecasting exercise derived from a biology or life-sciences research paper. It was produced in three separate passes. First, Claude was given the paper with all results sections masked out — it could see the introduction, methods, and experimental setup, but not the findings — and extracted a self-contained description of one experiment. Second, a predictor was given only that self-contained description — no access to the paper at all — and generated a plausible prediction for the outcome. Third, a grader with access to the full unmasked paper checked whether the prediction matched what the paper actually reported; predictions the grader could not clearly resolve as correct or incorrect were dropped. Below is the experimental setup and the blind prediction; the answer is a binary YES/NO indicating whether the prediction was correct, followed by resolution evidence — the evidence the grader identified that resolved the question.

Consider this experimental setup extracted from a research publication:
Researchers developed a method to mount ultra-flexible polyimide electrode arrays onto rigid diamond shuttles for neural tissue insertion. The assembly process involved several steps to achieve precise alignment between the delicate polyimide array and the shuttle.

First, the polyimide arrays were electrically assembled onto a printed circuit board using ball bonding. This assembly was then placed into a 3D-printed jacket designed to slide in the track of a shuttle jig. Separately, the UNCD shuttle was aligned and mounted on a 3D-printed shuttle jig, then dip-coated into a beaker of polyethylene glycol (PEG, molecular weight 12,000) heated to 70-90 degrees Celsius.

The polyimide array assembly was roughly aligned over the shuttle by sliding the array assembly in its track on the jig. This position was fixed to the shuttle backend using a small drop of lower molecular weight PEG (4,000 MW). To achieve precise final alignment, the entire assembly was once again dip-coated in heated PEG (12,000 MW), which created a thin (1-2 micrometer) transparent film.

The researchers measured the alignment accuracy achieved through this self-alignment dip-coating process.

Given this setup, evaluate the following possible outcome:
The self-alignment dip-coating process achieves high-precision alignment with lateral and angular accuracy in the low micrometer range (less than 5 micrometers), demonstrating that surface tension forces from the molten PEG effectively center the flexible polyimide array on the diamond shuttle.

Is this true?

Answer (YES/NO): NO